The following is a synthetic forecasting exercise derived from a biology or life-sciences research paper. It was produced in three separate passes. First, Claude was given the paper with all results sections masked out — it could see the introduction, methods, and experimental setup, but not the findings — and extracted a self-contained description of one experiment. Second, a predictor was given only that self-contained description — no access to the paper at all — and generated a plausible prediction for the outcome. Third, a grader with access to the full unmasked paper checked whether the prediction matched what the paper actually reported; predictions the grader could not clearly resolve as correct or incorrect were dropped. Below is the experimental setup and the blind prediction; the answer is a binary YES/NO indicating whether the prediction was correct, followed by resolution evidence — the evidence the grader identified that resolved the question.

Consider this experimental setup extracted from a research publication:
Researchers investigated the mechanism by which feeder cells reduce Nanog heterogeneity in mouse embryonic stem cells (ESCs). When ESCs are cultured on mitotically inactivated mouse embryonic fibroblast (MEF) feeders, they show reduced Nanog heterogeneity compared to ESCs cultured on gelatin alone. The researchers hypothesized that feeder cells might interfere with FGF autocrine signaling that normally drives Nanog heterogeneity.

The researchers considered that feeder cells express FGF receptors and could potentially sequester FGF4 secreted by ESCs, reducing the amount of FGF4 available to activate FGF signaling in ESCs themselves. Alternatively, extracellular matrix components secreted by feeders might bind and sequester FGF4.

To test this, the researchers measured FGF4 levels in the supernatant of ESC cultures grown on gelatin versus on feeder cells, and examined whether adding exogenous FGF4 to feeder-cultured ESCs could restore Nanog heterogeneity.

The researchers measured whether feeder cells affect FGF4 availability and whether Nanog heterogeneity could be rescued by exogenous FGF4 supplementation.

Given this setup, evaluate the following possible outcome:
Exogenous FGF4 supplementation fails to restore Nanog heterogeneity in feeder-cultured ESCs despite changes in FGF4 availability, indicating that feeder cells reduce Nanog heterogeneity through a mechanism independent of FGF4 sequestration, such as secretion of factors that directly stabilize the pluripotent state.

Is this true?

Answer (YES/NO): NO